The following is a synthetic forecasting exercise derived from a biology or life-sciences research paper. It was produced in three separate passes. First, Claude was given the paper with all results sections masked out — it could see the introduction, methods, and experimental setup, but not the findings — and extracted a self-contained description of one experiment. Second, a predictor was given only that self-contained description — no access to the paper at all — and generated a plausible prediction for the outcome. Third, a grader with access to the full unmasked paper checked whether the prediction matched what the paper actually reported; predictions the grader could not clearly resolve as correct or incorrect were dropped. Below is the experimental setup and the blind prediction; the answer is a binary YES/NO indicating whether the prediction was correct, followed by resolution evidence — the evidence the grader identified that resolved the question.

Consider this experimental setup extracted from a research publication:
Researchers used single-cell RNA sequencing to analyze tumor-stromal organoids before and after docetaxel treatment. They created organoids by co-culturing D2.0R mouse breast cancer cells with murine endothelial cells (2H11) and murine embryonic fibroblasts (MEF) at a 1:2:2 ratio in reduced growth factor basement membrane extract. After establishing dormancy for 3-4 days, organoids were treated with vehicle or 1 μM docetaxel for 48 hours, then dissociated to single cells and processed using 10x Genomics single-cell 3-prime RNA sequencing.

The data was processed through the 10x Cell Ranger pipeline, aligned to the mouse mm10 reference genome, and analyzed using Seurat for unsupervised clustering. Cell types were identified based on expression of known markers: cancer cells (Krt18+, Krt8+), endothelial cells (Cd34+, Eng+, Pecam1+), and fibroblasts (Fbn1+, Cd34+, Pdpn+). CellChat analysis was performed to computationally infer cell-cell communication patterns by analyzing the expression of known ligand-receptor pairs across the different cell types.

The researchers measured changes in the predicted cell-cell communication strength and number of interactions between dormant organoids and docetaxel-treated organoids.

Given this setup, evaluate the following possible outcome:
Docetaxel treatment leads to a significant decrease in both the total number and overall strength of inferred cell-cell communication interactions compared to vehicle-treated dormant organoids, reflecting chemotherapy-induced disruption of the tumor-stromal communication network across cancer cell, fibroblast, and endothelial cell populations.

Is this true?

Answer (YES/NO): NO